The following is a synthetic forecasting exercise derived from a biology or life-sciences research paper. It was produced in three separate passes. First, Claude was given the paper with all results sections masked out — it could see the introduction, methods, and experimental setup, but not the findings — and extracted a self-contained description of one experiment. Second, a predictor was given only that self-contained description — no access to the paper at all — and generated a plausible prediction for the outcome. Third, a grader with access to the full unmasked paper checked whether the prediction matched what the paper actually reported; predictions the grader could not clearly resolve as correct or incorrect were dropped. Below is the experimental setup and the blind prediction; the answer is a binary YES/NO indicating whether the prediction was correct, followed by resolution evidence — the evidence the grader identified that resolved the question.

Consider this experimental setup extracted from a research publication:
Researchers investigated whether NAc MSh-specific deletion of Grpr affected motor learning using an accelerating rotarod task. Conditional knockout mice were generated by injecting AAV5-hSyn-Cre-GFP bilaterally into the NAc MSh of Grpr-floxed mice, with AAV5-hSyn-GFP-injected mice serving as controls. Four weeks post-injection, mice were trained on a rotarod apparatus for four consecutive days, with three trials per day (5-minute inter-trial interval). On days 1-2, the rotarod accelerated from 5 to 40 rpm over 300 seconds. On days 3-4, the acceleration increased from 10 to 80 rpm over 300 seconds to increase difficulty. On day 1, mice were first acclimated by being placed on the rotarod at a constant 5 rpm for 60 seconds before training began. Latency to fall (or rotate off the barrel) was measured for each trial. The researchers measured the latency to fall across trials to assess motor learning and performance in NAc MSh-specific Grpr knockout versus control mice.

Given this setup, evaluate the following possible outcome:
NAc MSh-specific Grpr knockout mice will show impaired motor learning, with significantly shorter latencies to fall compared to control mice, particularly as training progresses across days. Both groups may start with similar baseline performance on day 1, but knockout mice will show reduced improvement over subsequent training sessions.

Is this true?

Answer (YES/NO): NO